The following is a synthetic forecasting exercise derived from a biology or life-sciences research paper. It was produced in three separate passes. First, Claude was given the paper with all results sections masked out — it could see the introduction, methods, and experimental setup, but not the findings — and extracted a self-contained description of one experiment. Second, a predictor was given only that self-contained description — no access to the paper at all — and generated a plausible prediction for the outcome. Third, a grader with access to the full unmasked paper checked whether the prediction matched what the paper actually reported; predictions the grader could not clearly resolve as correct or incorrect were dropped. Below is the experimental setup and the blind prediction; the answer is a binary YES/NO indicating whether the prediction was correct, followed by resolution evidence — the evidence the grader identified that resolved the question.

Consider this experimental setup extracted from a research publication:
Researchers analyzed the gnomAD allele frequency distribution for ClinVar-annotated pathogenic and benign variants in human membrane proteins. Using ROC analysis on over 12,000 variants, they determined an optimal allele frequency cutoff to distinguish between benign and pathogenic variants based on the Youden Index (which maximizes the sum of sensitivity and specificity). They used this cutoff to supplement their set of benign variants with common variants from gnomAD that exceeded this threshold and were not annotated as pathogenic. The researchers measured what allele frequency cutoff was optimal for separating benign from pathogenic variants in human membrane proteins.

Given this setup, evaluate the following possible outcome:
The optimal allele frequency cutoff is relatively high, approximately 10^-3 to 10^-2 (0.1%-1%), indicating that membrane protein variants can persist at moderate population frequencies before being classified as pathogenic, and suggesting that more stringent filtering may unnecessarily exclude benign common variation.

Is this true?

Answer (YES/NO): NO